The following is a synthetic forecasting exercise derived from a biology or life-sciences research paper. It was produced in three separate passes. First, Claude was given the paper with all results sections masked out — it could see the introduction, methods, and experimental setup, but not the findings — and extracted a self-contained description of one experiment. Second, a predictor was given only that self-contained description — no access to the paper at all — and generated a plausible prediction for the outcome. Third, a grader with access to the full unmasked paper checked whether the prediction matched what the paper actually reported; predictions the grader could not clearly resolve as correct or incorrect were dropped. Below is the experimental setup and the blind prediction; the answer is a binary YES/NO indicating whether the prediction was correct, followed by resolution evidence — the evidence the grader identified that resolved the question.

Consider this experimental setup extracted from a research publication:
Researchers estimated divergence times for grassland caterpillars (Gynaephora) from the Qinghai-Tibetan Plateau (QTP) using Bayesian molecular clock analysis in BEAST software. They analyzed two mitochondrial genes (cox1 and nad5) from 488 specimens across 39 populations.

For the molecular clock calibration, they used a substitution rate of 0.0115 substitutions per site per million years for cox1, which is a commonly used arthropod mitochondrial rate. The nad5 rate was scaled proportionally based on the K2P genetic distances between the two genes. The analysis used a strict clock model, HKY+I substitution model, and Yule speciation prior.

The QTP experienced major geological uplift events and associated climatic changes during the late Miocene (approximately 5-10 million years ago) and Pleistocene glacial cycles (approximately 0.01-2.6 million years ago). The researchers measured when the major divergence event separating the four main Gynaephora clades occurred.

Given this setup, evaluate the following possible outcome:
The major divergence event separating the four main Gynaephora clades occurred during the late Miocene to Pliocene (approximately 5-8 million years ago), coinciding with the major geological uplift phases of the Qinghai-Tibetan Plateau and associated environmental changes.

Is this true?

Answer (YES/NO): NO